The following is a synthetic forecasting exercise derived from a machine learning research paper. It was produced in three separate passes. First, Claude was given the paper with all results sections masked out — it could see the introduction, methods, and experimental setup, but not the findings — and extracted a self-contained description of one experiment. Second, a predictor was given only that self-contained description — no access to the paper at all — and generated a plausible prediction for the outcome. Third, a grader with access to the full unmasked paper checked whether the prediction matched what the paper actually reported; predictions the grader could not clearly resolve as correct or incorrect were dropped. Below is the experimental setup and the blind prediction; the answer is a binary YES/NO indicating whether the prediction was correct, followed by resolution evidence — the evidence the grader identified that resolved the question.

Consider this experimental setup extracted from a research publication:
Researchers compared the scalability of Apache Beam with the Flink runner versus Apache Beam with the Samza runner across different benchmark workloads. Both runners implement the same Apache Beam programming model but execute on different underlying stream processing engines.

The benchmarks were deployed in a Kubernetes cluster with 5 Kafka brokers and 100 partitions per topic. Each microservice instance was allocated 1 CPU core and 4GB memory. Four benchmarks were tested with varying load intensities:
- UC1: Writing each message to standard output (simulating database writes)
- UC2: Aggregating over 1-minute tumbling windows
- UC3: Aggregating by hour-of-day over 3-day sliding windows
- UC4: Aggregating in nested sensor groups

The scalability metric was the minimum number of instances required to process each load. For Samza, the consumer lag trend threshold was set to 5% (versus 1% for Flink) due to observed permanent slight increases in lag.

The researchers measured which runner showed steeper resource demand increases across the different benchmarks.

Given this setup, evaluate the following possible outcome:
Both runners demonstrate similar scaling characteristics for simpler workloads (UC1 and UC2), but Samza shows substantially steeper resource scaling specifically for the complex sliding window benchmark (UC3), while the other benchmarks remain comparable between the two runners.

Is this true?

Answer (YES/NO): NO